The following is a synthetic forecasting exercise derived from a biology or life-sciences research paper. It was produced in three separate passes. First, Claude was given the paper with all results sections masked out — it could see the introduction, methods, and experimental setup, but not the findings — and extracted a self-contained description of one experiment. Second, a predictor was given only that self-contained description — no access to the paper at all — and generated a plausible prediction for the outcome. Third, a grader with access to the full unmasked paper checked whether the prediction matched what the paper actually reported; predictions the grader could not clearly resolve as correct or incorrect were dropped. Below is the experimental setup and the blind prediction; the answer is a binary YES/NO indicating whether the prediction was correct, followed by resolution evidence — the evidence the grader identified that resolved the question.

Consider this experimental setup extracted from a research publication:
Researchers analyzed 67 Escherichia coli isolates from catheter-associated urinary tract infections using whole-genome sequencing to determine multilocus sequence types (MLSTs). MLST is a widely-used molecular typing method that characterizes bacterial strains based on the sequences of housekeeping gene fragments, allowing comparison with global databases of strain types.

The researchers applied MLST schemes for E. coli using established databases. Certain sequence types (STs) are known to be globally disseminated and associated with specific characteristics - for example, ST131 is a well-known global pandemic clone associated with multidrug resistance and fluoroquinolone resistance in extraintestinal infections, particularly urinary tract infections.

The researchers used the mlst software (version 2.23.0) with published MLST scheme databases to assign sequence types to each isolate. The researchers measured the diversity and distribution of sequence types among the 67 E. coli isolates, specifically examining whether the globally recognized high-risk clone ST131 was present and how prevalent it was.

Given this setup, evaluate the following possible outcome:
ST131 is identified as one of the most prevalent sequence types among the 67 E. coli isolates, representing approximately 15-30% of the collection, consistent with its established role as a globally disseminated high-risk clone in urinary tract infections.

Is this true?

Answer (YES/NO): NO